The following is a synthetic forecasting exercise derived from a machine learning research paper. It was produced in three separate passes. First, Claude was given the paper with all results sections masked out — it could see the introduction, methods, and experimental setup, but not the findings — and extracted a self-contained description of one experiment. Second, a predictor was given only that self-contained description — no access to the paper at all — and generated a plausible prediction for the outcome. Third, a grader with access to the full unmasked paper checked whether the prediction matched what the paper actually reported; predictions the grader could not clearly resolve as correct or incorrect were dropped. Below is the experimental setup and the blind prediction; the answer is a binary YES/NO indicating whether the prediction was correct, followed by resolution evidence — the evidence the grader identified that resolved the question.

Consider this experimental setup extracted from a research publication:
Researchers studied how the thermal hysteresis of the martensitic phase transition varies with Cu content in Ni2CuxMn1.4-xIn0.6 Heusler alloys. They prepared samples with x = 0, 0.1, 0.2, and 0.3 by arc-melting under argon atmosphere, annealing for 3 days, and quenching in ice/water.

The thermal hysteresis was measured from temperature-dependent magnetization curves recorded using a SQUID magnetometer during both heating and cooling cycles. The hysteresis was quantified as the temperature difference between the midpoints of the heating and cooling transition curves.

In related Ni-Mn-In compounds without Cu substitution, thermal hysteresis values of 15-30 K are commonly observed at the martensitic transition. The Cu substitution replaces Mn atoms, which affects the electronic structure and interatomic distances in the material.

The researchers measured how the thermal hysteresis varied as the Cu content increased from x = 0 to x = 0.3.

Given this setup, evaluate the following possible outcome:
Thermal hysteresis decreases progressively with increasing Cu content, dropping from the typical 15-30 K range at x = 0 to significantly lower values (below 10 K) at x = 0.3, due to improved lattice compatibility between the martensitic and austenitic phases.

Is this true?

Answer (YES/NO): NO